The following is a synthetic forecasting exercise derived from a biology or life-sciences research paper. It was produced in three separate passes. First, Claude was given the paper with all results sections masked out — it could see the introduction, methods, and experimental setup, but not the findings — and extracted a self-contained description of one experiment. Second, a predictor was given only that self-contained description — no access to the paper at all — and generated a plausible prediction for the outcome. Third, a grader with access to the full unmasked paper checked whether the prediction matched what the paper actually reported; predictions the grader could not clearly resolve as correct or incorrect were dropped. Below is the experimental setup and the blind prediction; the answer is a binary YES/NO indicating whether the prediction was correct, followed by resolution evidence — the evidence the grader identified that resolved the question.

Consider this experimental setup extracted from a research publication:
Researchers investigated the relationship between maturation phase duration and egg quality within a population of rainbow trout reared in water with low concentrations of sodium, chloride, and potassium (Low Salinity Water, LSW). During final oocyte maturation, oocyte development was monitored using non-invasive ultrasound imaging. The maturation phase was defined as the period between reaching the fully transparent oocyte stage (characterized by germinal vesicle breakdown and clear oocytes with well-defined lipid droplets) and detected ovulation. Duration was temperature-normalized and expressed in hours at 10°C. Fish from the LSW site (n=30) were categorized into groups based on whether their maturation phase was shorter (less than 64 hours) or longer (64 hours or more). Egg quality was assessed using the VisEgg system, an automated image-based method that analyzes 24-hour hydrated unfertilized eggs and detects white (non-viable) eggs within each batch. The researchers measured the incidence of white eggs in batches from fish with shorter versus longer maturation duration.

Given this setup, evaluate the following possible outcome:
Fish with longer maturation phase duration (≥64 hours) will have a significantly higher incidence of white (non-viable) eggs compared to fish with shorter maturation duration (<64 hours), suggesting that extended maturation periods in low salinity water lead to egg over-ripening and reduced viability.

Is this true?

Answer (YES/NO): YES